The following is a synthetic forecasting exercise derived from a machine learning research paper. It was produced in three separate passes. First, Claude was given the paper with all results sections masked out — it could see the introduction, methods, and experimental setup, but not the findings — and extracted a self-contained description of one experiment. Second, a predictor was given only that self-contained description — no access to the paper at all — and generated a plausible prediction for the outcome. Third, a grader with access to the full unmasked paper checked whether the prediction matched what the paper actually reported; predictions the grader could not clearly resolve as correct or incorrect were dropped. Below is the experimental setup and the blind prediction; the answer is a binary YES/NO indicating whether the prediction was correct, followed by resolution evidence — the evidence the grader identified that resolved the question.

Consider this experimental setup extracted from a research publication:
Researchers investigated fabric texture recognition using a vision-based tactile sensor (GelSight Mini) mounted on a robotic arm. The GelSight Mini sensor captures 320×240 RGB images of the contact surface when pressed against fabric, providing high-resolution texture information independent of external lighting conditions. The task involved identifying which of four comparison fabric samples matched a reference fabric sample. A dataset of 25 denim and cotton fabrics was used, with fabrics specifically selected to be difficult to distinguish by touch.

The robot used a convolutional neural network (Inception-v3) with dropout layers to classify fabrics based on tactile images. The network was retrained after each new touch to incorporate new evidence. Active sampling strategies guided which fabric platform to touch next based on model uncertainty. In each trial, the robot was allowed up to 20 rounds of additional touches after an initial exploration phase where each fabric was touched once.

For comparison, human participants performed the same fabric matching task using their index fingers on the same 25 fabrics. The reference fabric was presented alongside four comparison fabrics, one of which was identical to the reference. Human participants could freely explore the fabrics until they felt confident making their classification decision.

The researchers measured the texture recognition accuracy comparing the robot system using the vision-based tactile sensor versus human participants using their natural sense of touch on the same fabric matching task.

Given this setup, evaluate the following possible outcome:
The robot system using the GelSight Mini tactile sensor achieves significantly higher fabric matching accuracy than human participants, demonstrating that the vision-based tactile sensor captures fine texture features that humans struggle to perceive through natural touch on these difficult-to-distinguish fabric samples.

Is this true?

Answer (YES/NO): YES